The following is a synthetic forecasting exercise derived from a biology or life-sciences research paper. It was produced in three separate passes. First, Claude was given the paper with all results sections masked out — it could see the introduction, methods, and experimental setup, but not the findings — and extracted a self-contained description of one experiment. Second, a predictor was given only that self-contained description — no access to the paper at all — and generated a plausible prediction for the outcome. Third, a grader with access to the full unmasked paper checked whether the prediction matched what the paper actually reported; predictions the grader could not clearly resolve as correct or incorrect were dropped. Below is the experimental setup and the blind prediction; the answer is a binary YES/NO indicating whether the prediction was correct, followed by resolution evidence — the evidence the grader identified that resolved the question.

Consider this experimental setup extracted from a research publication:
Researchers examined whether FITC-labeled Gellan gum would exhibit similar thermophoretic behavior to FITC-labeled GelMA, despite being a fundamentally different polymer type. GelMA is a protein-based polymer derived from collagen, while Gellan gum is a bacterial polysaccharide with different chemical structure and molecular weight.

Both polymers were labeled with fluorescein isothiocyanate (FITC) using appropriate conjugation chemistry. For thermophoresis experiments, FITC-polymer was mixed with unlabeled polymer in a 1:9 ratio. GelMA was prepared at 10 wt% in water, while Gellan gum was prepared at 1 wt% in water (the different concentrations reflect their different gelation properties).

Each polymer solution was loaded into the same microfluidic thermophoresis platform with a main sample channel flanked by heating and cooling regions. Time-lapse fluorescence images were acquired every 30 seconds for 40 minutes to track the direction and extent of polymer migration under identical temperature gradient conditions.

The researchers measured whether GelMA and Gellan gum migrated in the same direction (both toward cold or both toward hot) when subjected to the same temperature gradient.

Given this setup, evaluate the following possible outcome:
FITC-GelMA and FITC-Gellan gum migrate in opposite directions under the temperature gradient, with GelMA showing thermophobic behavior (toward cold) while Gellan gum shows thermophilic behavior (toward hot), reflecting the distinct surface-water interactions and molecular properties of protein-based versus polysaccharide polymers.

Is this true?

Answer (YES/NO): NO